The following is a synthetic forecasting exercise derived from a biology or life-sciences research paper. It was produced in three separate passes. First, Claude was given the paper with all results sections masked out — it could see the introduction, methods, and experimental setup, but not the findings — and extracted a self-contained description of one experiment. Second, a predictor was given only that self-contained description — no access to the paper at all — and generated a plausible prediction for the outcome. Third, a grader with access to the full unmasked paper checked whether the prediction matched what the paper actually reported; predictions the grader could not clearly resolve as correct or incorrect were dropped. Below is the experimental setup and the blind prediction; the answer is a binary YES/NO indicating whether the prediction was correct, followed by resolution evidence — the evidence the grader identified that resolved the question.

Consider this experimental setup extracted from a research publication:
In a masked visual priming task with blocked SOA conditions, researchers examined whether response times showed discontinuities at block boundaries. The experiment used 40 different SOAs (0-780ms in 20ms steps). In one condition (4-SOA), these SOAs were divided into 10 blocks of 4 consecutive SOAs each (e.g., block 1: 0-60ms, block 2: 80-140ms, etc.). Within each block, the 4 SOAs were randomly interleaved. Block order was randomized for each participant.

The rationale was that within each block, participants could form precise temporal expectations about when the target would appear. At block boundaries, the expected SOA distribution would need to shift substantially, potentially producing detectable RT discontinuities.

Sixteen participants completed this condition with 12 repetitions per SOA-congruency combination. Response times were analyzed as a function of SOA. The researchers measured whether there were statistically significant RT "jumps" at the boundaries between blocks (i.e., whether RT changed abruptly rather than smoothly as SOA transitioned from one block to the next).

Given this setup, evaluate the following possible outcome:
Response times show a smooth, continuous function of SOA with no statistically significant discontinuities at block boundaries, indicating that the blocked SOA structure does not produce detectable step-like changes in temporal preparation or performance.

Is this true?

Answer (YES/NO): NO